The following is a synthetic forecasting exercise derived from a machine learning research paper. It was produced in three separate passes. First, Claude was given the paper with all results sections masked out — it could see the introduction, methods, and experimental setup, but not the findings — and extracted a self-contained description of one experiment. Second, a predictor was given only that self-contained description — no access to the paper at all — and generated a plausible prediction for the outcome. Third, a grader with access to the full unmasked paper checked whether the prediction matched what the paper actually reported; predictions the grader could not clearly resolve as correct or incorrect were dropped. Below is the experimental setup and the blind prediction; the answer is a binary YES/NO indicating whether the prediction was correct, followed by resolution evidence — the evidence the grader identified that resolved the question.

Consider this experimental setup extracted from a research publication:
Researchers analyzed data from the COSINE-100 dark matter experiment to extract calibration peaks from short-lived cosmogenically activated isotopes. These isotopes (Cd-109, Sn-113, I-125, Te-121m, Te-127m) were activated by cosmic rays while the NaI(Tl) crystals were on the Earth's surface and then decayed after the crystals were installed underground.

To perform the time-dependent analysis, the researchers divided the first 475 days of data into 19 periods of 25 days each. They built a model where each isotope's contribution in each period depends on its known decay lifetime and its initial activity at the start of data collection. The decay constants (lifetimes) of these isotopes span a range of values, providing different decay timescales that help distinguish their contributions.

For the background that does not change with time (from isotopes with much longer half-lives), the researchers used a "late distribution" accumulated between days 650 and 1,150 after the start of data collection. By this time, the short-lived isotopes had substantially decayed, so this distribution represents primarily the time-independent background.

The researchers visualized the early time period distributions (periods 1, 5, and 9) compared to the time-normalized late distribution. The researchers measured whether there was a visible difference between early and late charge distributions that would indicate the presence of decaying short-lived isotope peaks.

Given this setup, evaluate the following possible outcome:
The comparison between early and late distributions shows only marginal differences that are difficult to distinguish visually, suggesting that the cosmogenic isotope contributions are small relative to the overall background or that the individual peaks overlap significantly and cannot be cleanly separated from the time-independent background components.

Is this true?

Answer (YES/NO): NO